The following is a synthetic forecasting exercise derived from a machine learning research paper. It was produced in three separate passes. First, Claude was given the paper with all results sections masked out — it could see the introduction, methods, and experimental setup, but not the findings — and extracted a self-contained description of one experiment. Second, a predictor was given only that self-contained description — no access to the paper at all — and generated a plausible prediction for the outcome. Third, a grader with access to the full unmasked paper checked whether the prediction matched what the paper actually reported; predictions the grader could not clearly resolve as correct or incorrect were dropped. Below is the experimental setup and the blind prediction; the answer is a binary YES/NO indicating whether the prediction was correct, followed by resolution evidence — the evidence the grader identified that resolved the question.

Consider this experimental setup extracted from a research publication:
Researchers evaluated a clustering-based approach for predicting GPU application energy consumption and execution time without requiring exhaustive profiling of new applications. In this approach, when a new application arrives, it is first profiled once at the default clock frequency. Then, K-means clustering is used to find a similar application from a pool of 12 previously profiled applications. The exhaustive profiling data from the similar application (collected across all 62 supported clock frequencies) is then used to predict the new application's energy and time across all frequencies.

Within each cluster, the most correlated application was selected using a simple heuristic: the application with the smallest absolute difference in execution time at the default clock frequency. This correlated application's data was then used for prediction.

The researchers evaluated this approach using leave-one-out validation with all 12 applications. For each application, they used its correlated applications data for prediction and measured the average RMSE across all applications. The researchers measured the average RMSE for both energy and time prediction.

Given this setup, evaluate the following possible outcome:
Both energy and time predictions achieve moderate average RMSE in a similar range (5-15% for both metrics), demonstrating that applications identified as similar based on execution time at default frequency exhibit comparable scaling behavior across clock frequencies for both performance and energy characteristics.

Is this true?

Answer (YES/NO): NO